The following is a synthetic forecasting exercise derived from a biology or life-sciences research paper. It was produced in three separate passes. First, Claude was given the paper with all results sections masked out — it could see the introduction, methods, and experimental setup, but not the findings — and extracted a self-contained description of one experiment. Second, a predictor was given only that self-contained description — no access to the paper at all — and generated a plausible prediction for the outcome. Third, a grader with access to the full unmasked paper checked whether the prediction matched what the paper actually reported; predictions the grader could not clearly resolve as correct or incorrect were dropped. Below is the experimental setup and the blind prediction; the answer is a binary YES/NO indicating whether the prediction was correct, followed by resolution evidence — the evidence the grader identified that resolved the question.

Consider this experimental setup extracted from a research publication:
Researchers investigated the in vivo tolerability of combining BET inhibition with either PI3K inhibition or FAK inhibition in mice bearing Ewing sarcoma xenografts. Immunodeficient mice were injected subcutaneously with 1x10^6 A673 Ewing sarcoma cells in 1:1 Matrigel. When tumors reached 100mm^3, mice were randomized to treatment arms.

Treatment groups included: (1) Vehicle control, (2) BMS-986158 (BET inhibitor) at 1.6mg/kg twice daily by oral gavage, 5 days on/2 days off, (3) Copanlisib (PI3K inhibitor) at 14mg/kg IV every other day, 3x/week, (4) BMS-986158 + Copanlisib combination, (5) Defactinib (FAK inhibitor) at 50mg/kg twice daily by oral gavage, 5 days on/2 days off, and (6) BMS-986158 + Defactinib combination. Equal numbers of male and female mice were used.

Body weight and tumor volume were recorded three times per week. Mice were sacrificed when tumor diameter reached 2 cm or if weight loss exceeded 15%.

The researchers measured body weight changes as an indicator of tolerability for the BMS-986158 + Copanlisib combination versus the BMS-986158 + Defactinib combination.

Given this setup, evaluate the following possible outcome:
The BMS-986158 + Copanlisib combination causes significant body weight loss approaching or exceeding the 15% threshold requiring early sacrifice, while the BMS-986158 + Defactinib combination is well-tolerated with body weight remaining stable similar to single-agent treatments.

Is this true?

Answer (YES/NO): YES